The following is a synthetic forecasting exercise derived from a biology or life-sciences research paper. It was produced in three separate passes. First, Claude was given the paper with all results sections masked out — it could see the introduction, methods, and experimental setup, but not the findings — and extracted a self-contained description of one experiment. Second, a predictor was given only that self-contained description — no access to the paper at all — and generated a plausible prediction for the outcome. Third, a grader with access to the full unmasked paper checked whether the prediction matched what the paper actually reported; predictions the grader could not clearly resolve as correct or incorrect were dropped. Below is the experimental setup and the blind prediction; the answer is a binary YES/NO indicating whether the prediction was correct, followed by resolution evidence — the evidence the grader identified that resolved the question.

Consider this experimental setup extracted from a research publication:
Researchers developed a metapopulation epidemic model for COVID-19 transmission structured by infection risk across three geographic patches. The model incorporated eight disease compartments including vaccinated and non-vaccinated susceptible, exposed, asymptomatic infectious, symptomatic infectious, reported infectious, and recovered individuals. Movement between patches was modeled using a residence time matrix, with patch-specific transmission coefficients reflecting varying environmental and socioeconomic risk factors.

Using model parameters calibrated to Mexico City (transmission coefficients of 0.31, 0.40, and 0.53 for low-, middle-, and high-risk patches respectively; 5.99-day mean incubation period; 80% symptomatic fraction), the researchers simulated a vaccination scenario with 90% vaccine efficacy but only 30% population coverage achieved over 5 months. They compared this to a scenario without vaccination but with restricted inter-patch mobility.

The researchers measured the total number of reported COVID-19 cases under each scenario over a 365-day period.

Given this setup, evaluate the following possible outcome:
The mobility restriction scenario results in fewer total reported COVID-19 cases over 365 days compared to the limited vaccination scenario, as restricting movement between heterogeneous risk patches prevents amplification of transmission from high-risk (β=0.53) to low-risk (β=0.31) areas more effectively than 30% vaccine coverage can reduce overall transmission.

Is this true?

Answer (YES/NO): YES